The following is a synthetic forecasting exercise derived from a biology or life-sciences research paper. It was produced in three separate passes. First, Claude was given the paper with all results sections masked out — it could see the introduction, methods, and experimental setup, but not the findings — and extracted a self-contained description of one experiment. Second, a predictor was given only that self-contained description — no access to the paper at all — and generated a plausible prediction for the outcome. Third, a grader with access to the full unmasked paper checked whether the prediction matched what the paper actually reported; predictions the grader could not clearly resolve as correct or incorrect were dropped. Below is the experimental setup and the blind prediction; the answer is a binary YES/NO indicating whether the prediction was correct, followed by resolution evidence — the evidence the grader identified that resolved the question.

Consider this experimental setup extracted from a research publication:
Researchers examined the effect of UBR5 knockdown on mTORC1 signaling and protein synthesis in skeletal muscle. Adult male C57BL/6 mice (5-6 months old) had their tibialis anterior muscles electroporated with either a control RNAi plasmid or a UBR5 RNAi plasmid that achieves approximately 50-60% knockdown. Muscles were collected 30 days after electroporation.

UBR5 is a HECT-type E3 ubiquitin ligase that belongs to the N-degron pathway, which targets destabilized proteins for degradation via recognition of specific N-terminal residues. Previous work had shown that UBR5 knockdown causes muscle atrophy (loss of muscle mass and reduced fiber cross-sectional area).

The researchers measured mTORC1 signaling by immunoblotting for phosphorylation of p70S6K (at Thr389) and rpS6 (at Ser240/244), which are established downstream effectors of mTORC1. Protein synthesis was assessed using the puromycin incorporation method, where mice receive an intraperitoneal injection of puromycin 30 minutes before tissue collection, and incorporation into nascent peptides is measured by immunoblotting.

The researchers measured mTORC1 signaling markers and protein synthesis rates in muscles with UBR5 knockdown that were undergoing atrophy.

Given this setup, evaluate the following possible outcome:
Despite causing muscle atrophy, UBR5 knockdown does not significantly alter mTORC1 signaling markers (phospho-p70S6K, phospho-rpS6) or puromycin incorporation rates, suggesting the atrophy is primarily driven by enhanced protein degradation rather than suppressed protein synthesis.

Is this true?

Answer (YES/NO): NO